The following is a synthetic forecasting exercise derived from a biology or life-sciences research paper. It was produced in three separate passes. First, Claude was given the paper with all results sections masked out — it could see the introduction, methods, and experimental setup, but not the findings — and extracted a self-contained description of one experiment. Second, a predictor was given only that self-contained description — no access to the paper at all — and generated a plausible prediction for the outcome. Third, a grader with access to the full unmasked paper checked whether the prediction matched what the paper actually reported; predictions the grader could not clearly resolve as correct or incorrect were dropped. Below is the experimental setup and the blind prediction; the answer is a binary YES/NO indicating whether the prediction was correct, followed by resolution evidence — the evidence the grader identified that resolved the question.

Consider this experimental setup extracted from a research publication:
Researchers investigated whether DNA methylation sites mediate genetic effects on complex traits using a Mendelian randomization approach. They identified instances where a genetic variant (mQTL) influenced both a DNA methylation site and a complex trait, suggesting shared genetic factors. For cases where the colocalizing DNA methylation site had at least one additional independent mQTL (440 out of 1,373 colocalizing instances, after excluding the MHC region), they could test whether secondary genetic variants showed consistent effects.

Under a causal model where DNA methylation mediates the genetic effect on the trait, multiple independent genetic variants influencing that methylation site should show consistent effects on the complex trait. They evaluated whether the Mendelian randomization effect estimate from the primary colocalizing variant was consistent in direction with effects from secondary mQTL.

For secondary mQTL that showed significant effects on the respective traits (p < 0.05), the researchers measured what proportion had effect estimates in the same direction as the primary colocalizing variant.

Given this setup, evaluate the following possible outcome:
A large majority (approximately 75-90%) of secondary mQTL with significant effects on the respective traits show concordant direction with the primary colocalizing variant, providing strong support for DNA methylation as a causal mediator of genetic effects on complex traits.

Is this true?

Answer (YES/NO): NO